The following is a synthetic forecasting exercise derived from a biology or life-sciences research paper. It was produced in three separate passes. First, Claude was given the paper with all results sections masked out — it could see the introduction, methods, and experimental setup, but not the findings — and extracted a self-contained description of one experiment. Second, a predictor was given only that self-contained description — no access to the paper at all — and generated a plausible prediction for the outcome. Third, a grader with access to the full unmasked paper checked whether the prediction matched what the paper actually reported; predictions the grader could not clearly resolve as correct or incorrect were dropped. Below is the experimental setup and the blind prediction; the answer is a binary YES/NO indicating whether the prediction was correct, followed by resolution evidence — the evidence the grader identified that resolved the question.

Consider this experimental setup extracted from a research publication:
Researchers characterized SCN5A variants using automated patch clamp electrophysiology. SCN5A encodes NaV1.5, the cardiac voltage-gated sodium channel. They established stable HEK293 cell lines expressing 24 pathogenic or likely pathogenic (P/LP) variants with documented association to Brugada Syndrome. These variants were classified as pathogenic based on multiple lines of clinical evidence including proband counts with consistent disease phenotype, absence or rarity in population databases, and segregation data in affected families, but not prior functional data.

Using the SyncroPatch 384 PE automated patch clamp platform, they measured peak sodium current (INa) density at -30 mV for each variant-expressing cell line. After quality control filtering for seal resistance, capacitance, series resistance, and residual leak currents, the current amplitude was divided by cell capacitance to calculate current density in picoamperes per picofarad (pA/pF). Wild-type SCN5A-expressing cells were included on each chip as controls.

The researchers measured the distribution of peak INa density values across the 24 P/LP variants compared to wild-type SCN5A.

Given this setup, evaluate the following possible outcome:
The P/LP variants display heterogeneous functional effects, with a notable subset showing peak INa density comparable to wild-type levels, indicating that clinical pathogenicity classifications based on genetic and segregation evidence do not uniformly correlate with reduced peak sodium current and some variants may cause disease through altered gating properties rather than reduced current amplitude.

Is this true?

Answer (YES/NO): NO